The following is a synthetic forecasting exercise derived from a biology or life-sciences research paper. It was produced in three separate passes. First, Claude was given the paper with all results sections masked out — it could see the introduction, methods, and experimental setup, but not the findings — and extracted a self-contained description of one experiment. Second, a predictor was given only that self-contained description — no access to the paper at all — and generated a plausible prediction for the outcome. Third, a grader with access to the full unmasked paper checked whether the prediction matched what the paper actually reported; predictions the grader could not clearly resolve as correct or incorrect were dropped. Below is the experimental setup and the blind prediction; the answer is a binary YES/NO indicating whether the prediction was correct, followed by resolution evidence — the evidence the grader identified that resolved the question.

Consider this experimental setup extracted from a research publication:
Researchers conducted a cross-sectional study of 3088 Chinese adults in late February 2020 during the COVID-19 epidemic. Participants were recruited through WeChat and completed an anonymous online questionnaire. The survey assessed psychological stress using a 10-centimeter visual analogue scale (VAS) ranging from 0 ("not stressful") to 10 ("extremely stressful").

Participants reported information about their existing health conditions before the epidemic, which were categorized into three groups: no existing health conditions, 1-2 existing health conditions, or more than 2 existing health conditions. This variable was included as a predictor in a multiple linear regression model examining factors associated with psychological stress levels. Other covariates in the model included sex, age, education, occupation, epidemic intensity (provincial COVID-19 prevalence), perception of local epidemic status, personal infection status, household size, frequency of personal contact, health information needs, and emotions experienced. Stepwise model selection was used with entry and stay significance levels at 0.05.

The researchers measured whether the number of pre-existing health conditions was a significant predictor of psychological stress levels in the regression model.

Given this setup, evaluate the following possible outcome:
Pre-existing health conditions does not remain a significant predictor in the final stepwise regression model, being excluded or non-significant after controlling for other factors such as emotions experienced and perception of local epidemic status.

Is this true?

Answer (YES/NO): NO